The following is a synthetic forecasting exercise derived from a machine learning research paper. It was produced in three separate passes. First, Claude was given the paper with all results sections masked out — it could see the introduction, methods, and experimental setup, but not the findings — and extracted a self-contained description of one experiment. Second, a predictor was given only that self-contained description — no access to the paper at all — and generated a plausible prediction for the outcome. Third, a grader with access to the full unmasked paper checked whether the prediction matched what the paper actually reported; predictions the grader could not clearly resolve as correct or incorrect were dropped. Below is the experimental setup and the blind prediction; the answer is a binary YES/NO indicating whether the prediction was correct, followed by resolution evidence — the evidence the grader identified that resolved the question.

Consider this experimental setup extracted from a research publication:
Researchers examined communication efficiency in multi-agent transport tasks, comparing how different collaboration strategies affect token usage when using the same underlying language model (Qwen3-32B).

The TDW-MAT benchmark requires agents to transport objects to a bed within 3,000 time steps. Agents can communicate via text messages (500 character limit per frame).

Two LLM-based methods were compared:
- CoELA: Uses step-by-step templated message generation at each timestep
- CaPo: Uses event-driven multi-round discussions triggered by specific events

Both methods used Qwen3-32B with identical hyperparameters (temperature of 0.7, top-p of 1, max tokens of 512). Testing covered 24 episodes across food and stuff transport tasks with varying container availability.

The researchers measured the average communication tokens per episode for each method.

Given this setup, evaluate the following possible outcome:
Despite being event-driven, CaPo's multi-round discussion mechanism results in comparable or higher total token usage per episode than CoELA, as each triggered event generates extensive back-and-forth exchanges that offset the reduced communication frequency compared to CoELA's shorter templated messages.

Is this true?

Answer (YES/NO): YES